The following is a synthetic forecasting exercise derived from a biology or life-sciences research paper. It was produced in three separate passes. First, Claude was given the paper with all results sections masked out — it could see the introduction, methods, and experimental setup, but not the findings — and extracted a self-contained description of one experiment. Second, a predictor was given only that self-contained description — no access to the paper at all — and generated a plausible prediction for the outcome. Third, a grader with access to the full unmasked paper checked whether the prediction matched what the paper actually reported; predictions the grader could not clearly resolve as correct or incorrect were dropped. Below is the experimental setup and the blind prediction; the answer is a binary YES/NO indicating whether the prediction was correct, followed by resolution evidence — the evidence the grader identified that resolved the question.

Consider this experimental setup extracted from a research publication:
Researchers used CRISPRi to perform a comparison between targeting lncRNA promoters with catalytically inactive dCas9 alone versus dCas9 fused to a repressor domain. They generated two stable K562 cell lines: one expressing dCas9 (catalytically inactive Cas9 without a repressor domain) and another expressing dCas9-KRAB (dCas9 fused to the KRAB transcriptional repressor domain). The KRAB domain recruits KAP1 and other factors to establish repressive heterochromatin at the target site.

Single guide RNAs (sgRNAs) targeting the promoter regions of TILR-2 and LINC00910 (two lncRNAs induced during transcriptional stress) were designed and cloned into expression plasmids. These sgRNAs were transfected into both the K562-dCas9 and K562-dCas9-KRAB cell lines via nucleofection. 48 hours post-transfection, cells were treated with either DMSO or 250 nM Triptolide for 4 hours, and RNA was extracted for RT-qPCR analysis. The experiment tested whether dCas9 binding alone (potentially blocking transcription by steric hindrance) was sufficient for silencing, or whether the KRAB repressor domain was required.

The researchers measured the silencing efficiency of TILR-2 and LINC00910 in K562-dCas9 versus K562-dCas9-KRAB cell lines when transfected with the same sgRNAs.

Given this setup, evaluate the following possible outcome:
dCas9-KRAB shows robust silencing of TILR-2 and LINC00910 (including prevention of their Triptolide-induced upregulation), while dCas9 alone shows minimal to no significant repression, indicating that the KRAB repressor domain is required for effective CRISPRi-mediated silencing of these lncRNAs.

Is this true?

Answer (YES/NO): NO